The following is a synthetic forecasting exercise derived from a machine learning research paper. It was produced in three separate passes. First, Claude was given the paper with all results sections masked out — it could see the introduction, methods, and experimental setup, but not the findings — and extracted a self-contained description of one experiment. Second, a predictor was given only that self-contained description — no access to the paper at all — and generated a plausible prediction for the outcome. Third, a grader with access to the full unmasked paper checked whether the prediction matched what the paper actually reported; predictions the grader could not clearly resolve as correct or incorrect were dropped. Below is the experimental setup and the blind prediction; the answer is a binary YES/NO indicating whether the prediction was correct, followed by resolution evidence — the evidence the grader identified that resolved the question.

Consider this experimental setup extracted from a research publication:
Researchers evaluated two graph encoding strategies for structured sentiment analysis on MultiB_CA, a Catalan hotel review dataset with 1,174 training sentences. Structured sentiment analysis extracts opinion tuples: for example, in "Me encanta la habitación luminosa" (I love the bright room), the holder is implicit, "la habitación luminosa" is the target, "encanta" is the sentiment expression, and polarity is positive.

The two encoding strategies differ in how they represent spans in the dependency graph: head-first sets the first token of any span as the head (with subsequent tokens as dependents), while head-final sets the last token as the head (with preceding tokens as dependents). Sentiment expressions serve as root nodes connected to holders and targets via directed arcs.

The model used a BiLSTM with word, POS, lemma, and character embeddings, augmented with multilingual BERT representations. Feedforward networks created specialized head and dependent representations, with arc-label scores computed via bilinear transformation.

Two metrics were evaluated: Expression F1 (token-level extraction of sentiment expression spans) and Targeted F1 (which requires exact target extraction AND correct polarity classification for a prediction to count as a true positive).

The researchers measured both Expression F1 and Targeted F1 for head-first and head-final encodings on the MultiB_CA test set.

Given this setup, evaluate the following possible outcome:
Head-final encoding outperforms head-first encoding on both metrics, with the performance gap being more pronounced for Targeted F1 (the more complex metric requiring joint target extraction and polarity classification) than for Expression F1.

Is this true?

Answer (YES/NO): NO